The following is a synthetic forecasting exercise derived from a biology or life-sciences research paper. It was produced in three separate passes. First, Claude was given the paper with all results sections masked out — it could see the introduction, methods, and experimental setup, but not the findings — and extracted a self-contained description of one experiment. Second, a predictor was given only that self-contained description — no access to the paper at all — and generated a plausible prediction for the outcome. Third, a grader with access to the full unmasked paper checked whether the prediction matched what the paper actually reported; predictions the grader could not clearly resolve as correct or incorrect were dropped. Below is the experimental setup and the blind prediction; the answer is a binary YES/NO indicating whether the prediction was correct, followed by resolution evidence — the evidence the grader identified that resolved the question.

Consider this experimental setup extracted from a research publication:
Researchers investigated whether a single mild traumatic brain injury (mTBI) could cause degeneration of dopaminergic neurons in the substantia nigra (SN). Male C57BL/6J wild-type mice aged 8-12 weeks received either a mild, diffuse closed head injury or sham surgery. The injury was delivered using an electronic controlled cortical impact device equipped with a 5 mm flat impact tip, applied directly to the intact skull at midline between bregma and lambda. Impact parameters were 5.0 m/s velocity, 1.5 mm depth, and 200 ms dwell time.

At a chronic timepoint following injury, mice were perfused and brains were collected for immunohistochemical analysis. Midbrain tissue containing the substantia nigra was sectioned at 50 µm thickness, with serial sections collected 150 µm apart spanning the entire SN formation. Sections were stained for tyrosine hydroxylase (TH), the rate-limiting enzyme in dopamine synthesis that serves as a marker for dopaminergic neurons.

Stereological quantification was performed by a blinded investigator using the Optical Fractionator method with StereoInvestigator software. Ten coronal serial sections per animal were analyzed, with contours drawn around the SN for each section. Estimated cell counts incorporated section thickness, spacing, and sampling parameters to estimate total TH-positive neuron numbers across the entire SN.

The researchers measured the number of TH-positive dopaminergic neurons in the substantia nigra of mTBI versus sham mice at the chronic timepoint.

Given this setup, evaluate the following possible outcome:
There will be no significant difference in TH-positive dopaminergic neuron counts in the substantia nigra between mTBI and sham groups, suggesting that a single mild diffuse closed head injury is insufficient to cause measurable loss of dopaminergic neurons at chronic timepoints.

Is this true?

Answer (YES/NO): NO